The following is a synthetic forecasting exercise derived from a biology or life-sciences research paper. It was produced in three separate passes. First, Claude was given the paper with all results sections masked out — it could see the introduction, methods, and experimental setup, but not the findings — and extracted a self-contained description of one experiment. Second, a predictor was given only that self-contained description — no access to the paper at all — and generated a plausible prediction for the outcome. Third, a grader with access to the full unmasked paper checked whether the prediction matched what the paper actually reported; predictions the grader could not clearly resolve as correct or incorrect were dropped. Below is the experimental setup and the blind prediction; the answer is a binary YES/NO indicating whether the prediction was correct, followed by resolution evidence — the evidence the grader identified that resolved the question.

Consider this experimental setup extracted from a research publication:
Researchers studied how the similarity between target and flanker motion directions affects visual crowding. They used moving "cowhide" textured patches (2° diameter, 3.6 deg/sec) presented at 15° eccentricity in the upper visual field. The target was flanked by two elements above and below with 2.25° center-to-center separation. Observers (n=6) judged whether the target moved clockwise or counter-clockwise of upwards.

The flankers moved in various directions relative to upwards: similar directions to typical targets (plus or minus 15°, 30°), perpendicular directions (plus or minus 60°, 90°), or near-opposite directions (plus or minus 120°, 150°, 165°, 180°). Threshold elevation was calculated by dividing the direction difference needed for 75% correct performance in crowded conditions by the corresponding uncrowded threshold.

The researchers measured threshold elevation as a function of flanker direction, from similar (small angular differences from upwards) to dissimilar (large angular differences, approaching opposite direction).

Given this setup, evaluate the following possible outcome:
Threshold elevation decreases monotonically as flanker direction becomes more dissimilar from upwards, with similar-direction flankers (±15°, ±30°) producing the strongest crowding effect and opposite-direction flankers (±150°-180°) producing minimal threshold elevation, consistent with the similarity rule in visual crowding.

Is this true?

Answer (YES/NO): YES